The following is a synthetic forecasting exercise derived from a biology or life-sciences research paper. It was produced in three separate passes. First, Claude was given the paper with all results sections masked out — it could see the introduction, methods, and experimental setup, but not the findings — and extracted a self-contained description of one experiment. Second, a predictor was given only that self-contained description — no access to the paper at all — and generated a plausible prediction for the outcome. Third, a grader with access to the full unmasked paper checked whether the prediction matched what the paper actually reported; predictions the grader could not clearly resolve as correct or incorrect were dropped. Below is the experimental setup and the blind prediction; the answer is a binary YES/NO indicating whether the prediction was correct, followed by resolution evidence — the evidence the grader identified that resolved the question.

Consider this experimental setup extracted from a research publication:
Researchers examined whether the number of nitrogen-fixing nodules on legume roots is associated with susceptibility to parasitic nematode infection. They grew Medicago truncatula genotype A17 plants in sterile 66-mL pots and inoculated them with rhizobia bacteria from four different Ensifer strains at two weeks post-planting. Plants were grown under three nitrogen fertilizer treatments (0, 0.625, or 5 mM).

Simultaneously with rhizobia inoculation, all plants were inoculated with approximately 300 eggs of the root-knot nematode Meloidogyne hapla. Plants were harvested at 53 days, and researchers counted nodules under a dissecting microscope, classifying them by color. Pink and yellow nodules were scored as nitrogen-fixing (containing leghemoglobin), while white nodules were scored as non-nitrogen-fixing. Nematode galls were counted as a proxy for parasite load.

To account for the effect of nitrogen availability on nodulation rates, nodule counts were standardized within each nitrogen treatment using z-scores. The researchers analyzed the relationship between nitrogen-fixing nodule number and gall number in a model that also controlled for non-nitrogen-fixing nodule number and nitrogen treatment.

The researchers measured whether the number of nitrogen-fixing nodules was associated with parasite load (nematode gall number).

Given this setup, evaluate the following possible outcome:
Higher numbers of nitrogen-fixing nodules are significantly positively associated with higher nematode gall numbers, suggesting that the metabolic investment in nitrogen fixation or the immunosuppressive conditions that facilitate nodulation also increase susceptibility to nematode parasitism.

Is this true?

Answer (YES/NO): YES